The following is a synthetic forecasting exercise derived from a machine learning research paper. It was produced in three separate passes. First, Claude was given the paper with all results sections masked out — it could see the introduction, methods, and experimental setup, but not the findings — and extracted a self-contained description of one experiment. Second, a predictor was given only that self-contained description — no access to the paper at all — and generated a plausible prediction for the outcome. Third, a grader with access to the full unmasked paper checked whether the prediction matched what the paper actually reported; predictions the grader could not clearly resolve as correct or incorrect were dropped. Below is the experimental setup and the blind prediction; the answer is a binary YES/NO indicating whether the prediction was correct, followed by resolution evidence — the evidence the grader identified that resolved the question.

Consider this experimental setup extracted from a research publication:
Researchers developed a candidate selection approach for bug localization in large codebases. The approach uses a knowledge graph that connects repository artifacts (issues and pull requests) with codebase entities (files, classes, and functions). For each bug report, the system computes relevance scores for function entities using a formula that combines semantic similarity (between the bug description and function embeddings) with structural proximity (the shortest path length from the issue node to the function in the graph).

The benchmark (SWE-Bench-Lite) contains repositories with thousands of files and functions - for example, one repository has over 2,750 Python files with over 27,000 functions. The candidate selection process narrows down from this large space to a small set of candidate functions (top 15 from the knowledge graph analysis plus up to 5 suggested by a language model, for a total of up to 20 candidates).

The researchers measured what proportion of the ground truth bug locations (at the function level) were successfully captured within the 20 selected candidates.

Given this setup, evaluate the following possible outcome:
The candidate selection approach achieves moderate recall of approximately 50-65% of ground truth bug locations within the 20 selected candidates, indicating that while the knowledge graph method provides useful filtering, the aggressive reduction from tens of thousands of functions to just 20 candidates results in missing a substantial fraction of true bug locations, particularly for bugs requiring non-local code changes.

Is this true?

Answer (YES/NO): YES